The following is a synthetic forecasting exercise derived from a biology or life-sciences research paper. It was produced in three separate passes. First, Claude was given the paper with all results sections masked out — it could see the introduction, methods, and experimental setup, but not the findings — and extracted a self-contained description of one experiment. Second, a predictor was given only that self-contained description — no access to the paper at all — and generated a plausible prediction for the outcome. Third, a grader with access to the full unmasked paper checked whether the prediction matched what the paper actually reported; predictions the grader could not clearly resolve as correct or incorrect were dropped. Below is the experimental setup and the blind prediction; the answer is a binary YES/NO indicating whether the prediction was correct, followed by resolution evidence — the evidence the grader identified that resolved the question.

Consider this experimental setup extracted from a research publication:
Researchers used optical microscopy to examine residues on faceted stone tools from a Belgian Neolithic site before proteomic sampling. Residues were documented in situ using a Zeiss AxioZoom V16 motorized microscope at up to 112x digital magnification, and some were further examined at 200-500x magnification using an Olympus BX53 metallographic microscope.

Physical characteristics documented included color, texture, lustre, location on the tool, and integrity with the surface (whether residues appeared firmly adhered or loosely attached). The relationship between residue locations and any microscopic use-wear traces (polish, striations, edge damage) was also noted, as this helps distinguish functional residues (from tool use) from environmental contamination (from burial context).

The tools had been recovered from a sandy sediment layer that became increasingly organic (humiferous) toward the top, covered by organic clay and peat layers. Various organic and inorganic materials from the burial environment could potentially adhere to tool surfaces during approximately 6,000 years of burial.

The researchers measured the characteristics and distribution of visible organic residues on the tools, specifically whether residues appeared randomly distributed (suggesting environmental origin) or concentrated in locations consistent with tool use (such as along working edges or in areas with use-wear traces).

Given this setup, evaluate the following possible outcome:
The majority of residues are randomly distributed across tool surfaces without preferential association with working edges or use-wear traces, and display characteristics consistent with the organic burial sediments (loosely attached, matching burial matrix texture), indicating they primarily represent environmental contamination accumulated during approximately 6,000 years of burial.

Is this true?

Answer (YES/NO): NO